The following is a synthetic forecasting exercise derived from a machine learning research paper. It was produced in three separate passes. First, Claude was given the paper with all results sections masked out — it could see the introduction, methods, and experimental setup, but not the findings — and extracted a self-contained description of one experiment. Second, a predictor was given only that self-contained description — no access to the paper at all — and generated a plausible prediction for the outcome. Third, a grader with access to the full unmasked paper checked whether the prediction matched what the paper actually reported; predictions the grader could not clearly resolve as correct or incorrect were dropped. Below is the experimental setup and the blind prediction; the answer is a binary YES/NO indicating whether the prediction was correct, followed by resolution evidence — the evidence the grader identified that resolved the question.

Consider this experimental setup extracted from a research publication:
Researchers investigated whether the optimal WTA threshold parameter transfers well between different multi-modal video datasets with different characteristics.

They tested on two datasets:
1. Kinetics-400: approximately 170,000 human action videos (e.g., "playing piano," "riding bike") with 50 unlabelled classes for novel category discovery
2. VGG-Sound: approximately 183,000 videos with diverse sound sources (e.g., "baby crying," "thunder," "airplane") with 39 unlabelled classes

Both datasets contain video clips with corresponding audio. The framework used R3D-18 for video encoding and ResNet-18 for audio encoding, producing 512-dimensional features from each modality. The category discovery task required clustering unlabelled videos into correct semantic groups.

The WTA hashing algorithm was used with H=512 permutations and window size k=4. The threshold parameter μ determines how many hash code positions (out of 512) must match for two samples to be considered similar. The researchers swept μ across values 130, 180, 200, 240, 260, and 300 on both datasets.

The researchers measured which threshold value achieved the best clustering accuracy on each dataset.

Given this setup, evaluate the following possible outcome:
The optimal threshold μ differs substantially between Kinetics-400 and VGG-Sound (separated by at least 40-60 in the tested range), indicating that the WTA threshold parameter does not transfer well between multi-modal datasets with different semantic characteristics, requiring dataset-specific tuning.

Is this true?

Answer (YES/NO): NO